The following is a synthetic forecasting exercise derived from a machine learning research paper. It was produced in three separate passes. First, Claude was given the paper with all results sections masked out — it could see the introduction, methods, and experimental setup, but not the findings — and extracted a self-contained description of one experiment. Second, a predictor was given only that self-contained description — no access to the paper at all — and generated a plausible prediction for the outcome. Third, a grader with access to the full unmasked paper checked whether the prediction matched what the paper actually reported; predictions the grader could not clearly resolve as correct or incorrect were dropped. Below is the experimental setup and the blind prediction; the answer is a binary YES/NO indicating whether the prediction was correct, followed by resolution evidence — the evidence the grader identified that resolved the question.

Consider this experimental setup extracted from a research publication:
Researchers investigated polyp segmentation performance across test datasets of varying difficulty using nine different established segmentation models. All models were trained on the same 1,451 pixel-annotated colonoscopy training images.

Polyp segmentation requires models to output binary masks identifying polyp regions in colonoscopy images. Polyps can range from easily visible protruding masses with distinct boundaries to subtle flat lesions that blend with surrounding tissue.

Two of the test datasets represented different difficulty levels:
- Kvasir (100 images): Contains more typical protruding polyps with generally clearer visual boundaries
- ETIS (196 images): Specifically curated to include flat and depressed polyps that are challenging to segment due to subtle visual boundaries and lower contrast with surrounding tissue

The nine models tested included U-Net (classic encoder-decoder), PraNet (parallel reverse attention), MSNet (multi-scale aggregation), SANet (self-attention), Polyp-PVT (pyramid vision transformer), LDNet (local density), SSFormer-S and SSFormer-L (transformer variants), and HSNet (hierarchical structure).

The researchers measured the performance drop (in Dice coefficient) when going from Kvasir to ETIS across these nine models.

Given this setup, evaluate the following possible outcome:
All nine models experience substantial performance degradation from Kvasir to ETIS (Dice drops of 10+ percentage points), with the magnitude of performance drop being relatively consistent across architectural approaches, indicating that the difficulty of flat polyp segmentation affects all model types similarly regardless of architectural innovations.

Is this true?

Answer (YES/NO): NO